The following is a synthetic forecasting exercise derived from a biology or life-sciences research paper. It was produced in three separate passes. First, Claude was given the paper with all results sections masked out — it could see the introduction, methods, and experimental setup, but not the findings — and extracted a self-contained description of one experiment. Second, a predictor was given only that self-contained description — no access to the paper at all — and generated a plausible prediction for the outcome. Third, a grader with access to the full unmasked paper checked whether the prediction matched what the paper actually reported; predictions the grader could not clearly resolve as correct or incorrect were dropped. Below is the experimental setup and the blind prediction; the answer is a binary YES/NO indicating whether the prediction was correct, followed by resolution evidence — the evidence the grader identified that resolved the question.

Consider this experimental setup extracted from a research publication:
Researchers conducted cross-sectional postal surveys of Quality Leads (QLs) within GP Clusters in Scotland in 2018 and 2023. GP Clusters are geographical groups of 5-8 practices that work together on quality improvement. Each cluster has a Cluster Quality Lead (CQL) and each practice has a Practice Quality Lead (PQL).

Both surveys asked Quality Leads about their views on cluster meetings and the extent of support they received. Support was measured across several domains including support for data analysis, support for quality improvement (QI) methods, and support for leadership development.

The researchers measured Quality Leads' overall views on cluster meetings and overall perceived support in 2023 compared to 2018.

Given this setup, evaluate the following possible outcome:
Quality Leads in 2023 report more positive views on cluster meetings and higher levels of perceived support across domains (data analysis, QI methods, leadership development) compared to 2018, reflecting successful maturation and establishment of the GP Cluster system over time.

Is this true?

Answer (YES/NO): NO